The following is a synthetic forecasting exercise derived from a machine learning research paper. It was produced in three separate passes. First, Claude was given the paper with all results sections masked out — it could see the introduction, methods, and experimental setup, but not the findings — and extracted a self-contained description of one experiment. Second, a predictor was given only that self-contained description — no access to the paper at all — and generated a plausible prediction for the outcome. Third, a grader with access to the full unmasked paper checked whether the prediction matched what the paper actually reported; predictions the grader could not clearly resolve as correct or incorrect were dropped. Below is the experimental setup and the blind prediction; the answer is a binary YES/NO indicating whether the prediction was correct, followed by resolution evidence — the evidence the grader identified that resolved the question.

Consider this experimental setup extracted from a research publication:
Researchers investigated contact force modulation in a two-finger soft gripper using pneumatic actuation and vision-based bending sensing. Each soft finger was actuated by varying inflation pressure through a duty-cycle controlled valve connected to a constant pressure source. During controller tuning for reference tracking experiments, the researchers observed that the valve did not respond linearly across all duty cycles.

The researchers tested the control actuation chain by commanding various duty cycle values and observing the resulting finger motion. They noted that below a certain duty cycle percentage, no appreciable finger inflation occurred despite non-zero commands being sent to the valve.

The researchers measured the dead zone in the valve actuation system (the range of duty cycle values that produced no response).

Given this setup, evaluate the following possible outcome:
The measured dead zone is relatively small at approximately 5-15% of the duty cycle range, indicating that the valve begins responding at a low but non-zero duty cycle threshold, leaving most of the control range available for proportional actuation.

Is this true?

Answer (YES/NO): NO